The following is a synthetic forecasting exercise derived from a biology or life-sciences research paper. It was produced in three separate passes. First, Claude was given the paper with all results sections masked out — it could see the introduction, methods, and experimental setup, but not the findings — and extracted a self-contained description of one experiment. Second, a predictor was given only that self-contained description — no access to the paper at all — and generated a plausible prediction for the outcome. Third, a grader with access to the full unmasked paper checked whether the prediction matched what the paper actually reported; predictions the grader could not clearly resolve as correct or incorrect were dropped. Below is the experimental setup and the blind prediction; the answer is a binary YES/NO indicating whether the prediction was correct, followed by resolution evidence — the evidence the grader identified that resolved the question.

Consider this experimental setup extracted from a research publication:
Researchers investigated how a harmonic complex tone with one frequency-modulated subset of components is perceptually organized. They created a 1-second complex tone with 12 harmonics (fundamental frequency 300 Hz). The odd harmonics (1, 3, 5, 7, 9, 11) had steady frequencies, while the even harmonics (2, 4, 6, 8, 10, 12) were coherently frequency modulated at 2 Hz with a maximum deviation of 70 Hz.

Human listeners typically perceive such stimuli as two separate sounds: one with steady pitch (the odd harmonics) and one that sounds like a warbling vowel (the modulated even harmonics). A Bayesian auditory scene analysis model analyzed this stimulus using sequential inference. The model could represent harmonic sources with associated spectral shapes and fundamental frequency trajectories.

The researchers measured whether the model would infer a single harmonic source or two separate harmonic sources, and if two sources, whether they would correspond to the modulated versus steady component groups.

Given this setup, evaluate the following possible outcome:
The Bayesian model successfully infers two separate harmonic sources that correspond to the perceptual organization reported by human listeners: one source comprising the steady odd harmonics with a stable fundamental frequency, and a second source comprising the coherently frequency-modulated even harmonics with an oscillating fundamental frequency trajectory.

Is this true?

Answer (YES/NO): YES